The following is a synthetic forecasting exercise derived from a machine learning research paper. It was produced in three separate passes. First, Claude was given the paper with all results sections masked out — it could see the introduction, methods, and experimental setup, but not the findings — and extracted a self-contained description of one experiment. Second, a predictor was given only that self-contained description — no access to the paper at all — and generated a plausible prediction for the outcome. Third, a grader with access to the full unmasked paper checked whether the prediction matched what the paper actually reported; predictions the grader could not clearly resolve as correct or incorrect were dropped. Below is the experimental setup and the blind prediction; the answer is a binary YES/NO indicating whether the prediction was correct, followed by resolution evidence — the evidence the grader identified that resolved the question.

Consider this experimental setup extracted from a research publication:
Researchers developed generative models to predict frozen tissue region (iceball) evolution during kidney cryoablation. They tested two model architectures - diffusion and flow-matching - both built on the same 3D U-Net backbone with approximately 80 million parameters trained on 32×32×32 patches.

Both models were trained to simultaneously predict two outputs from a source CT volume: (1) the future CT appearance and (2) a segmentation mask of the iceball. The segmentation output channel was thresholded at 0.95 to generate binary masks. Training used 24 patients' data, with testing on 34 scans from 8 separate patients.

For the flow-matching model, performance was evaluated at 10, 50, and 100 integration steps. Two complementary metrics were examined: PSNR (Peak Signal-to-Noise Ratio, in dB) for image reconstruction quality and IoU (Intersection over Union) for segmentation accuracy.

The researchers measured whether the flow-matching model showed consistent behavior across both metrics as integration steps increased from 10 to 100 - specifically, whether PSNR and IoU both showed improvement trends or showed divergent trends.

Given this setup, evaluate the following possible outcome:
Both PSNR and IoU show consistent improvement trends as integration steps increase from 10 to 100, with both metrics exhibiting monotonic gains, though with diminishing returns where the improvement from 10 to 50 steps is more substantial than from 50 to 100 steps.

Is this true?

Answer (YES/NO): NO